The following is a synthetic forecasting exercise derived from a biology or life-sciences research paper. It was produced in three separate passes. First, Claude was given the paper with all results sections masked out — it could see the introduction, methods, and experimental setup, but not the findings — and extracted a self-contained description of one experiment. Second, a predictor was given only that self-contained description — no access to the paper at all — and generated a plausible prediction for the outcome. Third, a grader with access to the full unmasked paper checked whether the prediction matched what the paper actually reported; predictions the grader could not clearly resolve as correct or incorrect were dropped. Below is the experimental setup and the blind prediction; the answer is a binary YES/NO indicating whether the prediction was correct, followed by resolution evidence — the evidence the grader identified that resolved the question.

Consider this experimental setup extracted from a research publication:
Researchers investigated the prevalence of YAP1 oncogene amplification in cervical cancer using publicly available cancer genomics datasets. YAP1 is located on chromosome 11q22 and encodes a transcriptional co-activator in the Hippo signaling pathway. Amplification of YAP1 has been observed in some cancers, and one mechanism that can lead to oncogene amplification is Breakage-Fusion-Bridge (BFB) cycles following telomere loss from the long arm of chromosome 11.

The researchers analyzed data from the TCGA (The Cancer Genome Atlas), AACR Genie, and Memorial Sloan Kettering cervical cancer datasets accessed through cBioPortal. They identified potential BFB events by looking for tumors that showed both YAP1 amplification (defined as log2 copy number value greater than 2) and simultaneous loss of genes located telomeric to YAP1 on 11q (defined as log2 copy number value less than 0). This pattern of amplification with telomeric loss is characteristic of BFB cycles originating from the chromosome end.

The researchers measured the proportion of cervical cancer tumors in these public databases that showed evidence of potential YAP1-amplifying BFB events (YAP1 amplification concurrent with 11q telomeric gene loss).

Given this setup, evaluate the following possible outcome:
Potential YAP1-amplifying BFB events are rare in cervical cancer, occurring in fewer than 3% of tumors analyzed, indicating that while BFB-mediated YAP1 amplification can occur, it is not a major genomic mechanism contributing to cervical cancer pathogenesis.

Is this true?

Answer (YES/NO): NO